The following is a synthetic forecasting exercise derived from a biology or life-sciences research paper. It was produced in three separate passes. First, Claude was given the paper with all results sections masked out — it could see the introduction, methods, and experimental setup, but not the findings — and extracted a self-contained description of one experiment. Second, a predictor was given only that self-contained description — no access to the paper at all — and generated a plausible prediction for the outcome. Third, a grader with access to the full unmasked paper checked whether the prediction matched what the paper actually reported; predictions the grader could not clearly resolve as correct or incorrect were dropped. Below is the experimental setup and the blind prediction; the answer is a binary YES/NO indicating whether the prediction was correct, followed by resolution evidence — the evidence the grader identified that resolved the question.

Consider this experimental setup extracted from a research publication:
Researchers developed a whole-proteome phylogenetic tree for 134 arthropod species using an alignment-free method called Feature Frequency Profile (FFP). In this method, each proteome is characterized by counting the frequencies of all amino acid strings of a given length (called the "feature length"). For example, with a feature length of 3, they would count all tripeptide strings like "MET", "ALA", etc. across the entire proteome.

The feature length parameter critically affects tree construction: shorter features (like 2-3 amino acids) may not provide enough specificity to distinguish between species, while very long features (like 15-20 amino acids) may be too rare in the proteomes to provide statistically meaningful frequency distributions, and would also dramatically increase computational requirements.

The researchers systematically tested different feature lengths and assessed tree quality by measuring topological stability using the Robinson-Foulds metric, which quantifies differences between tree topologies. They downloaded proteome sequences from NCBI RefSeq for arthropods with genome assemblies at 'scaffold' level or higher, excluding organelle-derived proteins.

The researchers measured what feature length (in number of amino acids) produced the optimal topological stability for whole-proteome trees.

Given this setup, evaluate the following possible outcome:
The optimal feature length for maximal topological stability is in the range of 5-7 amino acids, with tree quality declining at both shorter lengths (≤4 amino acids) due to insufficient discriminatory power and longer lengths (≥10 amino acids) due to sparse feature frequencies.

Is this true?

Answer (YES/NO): NO